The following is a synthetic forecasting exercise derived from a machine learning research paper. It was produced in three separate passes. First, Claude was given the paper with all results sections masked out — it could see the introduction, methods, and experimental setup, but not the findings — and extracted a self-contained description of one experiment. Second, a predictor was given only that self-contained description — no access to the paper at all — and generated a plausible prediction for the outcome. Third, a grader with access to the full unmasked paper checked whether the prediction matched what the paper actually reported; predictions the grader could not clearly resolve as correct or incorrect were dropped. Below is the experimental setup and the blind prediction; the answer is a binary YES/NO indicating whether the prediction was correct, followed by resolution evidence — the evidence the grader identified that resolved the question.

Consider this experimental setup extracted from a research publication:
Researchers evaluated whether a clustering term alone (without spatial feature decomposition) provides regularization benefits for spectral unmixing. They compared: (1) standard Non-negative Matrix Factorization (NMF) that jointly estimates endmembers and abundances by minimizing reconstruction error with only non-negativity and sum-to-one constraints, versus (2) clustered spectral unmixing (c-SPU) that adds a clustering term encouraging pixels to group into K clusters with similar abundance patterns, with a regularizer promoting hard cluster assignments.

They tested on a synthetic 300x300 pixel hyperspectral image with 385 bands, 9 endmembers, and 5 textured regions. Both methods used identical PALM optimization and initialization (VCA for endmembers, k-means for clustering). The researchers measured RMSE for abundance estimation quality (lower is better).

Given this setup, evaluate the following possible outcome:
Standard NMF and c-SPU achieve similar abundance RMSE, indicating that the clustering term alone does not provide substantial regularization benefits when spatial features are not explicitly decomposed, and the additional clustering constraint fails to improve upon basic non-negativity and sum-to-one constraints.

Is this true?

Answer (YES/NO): NO